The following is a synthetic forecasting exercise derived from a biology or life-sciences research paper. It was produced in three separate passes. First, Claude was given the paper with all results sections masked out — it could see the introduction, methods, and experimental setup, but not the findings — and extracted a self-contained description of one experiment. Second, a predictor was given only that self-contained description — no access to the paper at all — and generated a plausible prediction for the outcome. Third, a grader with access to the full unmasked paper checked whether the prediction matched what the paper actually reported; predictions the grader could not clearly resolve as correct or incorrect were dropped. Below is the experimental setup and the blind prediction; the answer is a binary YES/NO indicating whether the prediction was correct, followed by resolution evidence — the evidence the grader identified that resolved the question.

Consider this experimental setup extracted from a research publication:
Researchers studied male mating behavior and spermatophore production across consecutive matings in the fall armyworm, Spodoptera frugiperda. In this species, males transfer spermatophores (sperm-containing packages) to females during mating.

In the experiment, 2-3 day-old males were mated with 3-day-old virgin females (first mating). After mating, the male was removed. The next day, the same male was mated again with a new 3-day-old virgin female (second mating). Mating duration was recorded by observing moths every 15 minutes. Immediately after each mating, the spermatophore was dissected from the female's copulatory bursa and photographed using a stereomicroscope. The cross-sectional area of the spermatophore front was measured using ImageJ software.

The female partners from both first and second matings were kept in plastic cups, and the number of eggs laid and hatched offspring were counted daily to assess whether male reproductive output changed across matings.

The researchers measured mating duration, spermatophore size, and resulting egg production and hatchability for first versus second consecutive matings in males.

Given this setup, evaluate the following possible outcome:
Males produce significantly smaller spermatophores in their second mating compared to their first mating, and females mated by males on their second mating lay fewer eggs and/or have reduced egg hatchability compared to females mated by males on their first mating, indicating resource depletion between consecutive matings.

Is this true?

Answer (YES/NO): NO